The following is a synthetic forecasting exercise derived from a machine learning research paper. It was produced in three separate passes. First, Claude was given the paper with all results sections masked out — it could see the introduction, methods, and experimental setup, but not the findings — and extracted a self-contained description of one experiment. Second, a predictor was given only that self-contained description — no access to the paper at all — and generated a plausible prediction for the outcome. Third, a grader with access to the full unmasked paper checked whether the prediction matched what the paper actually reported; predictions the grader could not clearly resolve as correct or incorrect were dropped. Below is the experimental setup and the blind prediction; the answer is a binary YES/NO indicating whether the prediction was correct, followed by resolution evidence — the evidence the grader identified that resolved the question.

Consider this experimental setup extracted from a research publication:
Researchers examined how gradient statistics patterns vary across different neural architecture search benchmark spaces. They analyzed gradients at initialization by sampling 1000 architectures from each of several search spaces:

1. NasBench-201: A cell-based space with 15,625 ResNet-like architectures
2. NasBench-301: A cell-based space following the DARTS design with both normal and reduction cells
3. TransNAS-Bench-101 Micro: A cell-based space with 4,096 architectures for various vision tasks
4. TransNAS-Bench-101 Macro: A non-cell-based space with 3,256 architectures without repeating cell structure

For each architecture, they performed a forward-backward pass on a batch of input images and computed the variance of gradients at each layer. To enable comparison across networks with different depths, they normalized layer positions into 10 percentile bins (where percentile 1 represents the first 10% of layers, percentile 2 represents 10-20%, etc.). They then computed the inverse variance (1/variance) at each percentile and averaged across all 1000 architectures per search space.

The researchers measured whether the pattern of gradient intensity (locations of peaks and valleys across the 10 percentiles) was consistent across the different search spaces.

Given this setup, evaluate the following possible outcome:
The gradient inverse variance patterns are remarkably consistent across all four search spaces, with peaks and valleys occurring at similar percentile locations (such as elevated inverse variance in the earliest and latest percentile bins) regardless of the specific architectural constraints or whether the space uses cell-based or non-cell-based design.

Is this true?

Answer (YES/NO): NO